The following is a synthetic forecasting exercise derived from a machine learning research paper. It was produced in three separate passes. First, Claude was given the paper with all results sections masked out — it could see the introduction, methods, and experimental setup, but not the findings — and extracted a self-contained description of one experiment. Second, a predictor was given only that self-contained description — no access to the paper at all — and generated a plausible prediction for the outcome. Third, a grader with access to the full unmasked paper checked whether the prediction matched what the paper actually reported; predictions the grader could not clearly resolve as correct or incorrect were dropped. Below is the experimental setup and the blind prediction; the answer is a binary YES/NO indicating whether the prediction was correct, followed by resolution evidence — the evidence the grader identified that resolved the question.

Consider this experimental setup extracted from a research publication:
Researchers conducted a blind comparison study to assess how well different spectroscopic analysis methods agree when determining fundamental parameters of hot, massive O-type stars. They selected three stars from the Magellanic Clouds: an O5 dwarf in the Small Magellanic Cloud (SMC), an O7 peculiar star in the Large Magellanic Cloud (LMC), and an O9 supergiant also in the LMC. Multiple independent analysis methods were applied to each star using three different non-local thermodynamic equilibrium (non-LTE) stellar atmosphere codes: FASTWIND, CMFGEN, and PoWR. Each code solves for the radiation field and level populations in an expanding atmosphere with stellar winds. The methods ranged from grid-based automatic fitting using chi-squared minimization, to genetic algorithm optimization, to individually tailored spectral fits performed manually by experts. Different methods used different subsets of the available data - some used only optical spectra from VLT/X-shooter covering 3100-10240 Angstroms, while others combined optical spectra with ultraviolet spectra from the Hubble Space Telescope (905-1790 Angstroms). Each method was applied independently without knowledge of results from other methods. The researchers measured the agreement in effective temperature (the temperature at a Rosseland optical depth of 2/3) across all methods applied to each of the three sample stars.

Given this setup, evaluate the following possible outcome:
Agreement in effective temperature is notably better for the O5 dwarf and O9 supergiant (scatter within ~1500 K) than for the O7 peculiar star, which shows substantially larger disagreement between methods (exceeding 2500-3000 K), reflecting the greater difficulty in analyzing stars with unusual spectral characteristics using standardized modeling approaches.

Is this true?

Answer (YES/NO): NO